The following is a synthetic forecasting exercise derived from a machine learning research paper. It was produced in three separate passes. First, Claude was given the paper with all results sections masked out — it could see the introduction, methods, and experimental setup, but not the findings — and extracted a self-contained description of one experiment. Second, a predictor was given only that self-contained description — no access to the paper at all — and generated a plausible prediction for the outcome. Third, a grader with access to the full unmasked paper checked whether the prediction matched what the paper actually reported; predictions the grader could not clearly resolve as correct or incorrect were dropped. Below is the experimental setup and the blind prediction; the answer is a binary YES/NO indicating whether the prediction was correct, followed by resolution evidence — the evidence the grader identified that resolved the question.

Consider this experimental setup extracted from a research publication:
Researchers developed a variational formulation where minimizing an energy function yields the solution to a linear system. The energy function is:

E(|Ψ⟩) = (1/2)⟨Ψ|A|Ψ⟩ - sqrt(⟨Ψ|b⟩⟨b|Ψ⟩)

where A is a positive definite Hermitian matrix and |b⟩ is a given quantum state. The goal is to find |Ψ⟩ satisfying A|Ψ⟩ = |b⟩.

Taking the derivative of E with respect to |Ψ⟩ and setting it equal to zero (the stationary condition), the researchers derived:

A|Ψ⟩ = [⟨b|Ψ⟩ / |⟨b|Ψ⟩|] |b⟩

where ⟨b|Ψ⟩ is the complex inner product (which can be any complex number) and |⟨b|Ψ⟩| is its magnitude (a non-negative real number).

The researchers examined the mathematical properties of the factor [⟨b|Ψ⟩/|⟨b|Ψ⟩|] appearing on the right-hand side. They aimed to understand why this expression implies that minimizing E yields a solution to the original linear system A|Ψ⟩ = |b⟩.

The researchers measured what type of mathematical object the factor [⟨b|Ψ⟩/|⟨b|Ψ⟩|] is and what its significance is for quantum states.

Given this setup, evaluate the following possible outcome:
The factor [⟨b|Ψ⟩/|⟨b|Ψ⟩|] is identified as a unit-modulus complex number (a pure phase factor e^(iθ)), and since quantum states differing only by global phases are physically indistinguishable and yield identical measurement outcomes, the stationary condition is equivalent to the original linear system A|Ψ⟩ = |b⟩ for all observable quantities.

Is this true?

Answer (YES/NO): YES